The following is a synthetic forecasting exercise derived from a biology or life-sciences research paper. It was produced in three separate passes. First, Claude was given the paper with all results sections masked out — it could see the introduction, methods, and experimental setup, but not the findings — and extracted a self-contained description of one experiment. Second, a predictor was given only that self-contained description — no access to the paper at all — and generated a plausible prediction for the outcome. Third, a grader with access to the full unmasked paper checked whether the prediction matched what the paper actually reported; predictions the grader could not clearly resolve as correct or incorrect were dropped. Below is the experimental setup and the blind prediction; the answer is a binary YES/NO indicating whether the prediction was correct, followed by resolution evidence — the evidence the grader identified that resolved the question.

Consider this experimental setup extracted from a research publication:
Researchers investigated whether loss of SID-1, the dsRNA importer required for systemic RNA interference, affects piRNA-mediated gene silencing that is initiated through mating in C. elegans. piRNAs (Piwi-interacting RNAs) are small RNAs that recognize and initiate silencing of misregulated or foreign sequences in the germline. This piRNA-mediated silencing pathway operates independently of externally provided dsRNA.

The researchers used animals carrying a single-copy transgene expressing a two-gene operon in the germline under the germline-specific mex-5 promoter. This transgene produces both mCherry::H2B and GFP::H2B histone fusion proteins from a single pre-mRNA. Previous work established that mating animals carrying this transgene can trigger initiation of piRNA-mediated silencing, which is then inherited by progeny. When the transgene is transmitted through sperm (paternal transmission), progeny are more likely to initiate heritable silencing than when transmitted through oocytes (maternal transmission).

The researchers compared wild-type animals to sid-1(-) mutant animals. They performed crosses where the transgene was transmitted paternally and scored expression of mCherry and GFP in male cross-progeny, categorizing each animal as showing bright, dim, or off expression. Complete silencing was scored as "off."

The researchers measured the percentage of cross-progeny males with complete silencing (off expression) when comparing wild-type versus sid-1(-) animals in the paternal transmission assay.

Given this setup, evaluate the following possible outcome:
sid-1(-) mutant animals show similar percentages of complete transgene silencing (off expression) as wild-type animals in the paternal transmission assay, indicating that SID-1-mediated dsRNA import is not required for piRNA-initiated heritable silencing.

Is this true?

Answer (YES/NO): NO